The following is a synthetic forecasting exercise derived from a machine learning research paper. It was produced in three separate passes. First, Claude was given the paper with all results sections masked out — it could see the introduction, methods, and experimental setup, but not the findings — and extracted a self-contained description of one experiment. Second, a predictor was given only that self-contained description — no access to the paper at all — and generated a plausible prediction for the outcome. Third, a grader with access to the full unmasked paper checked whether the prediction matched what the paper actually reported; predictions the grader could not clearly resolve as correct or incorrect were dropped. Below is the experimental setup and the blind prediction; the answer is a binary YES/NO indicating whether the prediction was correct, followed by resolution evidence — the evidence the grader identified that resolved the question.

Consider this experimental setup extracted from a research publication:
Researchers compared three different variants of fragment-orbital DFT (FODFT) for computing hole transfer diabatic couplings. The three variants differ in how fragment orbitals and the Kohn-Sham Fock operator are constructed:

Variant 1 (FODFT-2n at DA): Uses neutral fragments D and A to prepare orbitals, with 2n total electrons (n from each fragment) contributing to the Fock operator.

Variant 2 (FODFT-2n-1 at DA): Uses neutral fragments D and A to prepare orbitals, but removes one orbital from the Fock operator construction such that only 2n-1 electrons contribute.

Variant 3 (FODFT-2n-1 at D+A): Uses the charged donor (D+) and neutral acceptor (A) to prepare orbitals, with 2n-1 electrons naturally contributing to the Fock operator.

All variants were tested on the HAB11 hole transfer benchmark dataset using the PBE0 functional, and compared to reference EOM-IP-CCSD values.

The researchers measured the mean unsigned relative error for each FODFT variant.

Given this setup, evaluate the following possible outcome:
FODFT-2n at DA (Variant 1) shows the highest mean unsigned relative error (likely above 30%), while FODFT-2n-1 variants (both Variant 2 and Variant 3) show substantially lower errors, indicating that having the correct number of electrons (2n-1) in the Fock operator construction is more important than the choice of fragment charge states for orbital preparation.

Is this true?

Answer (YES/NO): NO